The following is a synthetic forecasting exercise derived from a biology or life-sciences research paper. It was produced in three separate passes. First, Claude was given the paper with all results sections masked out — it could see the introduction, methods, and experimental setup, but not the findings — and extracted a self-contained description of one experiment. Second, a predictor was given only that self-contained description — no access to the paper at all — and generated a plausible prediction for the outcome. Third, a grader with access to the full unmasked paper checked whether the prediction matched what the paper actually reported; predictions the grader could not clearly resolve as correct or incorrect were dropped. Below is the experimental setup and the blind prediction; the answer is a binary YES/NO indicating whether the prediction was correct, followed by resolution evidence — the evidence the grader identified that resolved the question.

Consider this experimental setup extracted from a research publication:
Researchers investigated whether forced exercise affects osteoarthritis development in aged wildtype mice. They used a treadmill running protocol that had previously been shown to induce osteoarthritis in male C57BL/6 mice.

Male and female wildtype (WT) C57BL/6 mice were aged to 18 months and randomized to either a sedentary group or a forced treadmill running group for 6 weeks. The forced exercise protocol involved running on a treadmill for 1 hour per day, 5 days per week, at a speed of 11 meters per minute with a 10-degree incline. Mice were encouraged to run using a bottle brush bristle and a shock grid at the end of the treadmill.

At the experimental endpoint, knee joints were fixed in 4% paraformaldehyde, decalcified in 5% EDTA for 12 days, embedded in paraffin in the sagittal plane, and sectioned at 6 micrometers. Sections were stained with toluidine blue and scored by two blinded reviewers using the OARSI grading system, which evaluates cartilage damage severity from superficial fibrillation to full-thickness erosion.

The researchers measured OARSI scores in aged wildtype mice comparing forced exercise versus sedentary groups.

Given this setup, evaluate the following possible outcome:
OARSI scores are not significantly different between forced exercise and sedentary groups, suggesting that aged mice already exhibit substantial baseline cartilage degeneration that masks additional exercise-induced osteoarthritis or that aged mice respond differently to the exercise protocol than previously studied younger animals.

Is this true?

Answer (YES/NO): YES